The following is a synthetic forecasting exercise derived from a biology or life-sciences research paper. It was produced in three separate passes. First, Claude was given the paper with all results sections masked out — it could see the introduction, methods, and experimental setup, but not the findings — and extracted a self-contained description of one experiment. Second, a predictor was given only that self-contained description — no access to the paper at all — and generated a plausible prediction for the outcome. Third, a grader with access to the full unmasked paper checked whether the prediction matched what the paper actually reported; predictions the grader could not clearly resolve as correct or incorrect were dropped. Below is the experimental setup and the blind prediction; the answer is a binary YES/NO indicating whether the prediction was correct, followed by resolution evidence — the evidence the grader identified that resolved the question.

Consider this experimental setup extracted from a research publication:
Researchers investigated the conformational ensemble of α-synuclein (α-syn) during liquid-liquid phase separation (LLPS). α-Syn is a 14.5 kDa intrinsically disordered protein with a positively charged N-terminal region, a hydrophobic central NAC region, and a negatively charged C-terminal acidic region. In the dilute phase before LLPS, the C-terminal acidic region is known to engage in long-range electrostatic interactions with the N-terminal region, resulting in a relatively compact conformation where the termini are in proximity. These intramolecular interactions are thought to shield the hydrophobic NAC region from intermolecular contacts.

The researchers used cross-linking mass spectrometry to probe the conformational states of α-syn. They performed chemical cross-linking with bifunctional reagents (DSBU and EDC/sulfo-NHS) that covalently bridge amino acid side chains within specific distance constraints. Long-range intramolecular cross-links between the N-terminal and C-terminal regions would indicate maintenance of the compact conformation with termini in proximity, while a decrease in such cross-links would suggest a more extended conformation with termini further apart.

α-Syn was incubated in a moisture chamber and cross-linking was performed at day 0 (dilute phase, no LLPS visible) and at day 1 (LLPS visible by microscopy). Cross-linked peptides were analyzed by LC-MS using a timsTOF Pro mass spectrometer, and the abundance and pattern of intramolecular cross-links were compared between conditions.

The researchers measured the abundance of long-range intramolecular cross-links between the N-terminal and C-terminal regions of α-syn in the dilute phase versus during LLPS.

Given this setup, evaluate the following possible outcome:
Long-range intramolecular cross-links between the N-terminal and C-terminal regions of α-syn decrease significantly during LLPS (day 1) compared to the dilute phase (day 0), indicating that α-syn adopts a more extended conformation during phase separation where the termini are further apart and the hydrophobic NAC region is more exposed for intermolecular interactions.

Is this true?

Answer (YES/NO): YES